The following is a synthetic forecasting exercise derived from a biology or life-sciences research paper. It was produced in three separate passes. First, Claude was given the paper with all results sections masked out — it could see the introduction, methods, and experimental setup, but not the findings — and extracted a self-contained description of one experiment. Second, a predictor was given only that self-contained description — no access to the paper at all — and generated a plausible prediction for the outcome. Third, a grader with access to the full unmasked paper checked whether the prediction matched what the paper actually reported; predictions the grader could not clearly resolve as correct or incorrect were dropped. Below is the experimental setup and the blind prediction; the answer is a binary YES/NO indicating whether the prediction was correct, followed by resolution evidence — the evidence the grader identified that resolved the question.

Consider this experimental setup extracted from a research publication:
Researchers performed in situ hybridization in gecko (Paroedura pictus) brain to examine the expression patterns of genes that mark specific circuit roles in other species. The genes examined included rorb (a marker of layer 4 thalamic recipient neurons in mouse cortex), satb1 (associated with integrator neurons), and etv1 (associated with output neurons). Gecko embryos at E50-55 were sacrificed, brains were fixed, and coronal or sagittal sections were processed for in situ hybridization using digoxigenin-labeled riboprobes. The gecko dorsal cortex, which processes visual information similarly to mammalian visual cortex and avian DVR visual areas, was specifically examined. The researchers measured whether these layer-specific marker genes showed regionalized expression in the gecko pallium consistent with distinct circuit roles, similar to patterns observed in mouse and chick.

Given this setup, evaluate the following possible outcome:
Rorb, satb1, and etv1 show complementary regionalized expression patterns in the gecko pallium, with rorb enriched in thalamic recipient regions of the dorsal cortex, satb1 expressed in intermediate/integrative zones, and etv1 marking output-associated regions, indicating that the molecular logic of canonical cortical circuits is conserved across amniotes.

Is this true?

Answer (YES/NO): NO